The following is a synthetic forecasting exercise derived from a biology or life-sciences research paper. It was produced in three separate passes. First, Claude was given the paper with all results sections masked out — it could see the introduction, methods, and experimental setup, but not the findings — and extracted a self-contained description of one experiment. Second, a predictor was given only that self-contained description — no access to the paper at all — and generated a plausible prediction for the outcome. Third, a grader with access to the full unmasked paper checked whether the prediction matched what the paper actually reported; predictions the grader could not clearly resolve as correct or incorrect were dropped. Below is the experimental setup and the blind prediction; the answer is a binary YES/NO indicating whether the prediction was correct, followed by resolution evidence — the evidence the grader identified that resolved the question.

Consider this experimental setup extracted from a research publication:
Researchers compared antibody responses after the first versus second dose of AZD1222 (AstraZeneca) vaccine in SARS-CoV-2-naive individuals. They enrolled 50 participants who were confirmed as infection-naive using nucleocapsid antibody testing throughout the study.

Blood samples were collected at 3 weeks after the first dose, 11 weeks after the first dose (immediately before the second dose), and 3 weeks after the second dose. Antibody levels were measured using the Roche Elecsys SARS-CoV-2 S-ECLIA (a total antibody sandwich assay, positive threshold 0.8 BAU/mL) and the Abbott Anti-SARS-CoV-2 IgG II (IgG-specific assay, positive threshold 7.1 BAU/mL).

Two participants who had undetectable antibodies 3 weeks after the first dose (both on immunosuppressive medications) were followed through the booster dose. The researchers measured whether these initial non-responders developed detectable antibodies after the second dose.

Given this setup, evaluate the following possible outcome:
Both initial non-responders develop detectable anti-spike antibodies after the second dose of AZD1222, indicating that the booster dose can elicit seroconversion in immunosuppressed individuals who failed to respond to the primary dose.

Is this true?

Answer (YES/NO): YES